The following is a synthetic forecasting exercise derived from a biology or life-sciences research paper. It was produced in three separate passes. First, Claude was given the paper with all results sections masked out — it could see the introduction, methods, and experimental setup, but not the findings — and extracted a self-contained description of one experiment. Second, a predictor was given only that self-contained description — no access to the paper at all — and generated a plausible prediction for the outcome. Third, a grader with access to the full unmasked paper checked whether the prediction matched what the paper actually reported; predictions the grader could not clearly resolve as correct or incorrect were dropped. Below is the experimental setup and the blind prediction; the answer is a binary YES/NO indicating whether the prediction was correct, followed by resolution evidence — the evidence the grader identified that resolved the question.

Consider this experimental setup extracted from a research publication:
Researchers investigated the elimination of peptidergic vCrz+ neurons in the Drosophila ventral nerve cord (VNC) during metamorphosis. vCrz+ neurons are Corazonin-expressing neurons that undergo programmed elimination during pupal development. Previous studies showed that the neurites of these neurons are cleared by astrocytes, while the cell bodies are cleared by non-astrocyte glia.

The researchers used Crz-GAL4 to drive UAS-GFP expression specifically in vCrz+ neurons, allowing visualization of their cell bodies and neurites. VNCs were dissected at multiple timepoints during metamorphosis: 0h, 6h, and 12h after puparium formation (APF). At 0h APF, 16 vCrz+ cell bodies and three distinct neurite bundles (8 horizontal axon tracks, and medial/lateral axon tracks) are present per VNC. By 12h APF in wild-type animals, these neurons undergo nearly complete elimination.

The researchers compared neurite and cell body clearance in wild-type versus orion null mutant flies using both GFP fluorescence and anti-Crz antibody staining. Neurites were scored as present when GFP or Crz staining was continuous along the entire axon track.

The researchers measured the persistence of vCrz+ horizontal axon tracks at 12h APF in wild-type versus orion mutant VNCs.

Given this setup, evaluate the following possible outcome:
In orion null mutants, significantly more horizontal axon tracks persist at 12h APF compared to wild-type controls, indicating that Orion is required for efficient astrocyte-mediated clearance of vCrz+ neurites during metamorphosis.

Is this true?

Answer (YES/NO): YES